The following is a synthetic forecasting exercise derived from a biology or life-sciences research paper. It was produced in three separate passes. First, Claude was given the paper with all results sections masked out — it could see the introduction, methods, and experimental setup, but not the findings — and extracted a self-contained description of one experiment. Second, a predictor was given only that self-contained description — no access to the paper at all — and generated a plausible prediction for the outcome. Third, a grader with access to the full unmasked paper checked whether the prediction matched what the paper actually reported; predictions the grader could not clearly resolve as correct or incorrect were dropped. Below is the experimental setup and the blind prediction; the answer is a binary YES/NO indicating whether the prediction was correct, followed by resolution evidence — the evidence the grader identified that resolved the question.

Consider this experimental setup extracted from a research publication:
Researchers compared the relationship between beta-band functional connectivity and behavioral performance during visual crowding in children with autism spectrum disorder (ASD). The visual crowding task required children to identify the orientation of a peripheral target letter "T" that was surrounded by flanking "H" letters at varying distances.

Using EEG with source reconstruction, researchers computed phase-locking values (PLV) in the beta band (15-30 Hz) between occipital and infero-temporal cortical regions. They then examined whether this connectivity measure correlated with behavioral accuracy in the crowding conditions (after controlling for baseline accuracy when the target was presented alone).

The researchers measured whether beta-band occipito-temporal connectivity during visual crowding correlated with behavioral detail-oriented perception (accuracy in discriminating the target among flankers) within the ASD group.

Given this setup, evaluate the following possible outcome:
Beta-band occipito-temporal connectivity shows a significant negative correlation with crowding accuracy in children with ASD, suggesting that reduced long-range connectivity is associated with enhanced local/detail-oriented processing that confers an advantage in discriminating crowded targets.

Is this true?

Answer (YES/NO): YES